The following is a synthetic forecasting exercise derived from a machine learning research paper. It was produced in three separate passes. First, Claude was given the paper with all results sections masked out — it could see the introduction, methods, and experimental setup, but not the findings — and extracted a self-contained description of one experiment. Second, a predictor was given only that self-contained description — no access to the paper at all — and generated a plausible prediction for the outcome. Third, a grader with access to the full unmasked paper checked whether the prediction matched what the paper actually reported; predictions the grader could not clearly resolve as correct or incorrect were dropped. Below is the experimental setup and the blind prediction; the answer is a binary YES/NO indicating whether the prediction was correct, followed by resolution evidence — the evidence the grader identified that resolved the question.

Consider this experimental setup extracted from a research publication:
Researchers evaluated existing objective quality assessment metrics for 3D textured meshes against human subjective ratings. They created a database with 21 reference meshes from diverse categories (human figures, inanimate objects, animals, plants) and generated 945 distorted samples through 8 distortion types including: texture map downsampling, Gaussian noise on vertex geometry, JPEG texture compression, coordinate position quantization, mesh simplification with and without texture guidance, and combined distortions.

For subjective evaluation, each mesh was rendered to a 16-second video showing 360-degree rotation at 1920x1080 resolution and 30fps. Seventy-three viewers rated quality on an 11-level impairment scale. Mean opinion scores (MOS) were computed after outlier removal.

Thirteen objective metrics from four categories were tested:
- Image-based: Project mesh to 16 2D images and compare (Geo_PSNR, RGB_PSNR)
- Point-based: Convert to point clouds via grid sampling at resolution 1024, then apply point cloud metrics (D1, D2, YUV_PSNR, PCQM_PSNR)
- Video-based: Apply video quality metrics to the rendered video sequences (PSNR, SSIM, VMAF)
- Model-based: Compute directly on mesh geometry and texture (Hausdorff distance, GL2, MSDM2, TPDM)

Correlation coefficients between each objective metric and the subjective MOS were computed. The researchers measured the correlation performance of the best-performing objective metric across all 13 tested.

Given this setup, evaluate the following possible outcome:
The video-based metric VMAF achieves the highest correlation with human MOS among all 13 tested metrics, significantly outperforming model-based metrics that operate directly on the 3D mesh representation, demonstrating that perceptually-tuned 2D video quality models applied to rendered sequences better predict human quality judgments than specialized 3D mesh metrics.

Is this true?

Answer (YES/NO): NO